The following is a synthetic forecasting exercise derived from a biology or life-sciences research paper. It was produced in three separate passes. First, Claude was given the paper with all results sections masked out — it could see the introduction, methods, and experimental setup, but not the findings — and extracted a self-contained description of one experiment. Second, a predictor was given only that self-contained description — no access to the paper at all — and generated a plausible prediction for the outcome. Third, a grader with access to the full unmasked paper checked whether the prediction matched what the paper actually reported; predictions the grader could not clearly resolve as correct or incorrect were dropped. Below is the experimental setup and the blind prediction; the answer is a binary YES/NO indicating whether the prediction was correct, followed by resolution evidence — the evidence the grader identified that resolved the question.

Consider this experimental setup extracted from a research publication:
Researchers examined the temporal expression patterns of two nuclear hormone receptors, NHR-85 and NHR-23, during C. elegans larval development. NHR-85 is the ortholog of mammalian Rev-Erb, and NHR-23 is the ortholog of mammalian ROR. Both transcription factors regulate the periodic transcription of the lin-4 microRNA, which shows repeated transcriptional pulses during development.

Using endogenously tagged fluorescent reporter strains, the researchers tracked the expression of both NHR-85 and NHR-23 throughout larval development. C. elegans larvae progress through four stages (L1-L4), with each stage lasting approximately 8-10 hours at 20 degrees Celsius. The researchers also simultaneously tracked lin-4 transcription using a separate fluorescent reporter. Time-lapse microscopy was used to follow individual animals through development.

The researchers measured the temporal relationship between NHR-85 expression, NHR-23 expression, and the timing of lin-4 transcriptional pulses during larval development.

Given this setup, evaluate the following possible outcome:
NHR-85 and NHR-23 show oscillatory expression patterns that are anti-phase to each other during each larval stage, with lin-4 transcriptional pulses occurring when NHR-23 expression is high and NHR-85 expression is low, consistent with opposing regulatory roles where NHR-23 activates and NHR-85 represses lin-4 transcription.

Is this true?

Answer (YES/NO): NO